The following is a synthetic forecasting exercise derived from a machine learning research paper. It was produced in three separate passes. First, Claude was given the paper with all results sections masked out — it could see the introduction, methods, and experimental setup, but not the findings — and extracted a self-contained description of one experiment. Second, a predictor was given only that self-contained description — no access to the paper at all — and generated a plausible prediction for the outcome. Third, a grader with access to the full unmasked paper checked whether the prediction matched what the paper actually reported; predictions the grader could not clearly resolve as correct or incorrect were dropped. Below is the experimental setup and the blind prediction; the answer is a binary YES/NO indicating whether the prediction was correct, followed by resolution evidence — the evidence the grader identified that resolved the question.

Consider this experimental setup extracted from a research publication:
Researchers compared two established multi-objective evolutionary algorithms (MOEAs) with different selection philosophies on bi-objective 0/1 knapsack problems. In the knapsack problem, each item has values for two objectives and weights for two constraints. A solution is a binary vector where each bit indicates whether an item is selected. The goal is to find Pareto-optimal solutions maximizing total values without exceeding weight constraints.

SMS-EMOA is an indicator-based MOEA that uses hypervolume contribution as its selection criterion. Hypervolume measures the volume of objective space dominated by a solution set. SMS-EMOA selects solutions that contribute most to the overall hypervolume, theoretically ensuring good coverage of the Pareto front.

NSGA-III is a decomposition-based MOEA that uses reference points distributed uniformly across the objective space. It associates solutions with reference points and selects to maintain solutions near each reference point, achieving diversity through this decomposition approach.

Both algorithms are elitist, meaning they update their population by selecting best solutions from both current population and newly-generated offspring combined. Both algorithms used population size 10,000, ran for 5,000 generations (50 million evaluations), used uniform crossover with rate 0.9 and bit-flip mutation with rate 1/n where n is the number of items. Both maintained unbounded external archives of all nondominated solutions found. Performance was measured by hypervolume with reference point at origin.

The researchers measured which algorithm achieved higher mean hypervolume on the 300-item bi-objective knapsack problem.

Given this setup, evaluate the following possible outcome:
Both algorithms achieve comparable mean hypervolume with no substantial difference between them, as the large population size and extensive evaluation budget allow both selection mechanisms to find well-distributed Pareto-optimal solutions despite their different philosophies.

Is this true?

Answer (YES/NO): YES